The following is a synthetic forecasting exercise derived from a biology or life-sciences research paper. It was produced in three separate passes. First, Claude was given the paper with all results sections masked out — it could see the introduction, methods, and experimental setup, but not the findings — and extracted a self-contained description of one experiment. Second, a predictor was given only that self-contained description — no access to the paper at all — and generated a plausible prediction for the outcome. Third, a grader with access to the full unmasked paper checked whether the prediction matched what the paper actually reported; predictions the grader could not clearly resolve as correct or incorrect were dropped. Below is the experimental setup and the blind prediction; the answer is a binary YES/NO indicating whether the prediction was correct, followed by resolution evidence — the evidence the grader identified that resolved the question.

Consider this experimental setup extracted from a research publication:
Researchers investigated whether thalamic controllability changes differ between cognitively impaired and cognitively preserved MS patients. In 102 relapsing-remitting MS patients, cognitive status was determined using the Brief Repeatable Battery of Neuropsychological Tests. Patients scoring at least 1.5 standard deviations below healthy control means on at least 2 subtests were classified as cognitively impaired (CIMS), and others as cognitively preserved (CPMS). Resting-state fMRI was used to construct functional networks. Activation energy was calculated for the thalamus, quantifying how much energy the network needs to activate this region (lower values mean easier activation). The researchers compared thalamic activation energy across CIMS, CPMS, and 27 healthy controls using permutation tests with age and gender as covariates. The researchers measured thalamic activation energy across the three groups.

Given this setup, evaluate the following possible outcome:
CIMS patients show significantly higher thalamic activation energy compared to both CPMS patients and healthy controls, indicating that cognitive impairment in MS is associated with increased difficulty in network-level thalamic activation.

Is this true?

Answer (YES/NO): NO